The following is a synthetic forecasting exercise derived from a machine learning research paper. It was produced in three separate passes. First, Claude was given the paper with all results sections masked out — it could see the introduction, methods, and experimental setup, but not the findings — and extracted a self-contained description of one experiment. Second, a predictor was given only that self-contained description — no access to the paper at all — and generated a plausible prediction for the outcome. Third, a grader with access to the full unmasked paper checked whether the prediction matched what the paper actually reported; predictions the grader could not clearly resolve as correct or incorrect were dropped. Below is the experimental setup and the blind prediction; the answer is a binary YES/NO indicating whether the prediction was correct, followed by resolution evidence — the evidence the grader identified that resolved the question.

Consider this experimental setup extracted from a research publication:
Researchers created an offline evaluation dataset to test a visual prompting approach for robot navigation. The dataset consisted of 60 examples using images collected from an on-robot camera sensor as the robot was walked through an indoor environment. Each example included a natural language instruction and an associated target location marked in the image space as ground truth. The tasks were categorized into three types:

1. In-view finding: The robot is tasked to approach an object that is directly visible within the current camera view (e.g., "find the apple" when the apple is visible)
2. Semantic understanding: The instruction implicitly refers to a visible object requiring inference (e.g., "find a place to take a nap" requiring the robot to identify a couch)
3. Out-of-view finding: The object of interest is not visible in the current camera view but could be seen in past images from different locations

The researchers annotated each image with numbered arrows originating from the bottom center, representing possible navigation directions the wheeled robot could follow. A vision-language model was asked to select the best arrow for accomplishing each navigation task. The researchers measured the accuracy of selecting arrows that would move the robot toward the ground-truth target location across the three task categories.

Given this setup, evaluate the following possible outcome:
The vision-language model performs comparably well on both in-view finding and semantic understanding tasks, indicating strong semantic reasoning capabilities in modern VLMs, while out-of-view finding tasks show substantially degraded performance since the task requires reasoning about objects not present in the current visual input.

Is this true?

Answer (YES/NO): YES